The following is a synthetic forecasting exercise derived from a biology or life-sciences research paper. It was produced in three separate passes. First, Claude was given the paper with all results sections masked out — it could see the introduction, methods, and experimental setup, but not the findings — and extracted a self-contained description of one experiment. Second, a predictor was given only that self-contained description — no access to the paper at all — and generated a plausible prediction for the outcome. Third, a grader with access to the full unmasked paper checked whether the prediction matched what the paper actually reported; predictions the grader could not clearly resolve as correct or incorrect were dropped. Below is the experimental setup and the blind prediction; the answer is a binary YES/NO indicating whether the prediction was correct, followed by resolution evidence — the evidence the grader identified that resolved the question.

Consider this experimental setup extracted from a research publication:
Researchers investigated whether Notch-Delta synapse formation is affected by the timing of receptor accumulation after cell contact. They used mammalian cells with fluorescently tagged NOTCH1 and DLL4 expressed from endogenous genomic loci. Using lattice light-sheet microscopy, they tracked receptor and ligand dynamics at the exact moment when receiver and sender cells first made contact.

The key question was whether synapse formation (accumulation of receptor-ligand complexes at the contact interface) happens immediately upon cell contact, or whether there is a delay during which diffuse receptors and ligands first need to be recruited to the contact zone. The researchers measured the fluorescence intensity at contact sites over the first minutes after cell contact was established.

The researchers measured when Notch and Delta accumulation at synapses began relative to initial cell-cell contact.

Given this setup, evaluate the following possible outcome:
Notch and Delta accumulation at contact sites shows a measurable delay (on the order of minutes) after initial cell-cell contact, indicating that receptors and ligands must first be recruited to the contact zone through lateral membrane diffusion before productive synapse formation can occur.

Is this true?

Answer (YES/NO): NO